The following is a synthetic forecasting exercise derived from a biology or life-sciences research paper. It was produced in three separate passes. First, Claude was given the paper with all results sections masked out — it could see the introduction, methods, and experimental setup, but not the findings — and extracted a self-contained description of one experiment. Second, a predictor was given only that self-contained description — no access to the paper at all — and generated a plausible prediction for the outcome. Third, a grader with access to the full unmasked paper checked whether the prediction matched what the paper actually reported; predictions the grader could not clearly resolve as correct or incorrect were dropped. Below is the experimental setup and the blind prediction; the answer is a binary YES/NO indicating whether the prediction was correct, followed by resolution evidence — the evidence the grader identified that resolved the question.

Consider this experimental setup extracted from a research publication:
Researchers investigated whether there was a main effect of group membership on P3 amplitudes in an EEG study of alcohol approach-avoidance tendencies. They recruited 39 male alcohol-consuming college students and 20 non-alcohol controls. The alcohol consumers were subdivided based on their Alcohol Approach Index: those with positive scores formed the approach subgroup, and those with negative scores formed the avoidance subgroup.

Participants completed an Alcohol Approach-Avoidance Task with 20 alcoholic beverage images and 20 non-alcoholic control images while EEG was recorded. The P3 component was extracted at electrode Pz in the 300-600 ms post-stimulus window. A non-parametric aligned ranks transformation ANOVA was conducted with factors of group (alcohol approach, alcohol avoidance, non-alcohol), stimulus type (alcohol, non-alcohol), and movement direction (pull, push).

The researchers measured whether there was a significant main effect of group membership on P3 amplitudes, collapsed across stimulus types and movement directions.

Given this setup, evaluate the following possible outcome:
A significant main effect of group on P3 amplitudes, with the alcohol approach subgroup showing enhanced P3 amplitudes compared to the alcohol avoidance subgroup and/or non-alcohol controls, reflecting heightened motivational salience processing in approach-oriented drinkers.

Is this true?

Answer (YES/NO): NO